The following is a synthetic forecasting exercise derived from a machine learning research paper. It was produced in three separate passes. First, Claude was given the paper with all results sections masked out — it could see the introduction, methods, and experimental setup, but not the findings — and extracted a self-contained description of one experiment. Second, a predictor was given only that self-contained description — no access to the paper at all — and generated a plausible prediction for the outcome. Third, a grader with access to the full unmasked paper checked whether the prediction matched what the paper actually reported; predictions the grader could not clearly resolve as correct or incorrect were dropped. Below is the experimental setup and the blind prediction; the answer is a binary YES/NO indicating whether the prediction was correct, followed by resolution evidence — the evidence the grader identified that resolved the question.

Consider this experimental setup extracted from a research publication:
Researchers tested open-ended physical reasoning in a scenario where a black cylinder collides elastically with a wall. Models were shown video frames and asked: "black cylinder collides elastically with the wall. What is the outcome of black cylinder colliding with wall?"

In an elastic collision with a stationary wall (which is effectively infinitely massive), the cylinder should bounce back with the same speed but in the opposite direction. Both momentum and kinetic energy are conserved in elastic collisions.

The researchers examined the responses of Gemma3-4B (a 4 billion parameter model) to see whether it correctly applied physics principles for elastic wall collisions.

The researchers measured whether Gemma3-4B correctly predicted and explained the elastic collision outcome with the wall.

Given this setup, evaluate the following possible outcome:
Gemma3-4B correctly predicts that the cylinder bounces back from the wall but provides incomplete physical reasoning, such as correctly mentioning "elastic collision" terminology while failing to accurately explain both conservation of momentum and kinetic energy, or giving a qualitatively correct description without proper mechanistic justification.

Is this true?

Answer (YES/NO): NO